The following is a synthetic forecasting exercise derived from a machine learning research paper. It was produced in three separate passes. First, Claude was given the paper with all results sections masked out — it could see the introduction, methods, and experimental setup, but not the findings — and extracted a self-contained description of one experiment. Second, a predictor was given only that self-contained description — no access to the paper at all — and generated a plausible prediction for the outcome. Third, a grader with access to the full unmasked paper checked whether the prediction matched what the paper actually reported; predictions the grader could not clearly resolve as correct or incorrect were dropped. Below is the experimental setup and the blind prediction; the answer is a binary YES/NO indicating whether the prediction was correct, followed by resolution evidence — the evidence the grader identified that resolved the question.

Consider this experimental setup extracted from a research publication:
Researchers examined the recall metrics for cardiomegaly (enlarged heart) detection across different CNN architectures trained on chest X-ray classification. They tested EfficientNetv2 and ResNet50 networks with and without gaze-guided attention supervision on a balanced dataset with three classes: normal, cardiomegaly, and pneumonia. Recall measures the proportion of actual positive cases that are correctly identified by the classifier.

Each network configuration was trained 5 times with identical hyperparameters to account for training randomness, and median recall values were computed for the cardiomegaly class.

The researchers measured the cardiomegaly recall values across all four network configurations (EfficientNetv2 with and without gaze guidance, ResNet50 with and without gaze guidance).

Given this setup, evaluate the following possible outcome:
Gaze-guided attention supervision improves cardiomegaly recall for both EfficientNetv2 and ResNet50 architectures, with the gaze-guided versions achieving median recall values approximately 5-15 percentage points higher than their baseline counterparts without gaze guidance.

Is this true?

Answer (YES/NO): NO